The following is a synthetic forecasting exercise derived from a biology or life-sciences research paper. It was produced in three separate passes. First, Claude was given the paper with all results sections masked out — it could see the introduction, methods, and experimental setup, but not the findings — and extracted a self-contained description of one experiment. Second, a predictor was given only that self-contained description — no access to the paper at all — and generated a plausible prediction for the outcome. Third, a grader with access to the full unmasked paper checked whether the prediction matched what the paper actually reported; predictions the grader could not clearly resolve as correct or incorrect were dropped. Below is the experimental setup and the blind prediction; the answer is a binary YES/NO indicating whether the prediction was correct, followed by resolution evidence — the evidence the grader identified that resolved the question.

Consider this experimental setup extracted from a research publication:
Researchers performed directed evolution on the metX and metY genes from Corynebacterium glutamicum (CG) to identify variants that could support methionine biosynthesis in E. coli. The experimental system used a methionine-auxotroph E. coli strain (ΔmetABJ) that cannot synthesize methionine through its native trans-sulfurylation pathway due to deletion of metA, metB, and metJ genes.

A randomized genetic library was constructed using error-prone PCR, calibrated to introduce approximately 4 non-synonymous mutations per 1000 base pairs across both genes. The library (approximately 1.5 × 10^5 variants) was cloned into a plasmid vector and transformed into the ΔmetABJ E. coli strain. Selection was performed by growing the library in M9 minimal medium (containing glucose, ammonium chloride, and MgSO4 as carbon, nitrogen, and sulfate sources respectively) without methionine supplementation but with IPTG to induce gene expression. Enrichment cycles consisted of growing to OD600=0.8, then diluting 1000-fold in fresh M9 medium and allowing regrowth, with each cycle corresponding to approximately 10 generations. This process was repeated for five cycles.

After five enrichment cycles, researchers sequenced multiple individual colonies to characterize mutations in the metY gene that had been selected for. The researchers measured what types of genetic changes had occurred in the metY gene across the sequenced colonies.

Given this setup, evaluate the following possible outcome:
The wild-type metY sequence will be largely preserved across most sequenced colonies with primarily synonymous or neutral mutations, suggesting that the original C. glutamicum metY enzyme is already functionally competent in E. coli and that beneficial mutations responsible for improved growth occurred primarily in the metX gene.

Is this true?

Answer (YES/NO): NO